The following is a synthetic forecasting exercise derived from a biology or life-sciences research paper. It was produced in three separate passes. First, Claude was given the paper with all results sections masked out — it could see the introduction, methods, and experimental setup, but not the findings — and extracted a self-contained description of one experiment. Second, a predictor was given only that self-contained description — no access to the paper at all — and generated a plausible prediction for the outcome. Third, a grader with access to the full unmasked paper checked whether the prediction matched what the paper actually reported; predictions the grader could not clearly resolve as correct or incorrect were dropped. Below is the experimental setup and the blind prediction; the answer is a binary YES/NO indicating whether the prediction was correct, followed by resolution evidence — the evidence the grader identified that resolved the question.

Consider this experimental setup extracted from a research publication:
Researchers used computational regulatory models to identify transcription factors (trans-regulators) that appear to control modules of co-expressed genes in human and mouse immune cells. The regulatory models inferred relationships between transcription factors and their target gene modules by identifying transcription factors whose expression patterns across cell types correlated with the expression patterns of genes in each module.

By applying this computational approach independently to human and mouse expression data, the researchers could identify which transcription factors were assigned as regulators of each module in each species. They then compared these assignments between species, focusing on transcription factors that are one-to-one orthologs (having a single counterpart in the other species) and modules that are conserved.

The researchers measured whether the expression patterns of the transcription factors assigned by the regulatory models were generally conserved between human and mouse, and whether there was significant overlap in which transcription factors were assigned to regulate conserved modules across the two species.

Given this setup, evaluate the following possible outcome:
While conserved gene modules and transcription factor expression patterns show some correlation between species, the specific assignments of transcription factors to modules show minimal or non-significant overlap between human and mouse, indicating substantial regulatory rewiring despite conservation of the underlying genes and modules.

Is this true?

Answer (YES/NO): NO